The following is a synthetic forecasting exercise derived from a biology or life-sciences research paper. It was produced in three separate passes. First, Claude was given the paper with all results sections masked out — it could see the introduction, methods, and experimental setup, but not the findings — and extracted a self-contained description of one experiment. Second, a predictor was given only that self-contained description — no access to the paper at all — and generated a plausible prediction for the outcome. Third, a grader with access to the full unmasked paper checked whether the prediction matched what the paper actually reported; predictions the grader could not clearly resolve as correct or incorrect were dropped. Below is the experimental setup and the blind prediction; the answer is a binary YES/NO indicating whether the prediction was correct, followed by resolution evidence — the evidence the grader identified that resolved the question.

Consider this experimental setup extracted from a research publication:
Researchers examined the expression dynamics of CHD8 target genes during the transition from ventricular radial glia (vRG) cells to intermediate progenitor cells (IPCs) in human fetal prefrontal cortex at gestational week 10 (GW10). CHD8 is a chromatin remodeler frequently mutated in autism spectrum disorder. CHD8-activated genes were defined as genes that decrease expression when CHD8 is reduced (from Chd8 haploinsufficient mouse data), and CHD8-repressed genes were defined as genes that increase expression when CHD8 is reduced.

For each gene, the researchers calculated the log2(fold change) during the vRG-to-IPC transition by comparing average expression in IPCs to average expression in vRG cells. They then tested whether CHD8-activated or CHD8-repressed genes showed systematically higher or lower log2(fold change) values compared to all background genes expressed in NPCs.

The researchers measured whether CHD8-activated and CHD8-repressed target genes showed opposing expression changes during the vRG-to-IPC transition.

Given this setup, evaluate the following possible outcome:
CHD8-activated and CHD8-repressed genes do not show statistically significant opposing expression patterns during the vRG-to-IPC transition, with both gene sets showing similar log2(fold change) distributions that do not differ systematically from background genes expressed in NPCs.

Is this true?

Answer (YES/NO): NO